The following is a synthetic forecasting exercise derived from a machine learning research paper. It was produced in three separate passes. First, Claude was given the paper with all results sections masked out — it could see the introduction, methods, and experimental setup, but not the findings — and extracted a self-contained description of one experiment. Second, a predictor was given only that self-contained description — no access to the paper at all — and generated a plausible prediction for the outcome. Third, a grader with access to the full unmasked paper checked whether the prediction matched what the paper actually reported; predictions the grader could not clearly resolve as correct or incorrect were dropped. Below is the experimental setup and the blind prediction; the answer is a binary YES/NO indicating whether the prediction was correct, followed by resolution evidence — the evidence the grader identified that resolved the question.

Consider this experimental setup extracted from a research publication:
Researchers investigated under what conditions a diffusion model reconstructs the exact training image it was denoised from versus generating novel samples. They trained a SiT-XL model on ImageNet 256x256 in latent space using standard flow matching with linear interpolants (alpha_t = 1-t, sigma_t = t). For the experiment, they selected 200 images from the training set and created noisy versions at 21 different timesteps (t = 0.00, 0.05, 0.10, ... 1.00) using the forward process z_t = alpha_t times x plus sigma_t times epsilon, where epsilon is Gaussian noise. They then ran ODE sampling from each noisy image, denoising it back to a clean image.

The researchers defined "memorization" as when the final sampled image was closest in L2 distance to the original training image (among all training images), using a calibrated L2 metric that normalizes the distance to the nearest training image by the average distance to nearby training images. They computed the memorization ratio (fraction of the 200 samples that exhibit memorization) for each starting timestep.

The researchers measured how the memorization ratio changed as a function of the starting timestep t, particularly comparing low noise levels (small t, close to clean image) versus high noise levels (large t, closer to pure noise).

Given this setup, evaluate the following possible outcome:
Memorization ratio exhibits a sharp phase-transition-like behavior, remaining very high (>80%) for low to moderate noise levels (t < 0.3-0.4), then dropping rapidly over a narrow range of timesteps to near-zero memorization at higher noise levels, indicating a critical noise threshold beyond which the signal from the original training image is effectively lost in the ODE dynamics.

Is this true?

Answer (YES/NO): NO